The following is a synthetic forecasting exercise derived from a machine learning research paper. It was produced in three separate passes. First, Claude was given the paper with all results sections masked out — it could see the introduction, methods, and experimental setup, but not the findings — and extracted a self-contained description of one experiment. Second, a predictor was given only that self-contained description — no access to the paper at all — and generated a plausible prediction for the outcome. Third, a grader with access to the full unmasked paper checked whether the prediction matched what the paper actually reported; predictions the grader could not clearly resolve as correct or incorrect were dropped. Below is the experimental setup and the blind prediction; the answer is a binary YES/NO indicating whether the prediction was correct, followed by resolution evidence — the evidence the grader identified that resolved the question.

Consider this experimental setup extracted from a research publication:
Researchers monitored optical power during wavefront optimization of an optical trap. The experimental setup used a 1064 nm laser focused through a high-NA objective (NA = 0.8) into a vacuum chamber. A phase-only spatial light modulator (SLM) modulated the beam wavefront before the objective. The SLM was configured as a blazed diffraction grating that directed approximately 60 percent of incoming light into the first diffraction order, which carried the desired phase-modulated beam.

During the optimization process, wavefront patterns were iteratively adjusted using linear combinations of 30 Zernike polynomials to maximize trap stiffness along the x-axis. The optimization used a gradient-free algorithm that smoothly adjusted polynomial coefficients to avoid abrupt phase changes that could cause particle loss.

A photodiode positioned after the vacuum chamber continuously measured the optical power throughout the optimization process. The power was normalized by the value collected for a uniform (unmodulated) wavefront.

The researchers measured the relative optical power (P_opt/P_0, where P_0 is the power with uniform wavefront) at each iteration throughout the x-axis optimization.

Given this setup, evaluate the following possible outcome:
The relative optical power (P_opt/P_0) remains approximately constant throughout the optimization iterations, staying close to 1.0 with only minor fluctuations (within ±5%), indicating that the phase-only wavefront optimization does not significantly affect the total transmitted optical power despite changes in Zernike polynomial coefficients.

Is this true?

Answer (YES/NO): YES